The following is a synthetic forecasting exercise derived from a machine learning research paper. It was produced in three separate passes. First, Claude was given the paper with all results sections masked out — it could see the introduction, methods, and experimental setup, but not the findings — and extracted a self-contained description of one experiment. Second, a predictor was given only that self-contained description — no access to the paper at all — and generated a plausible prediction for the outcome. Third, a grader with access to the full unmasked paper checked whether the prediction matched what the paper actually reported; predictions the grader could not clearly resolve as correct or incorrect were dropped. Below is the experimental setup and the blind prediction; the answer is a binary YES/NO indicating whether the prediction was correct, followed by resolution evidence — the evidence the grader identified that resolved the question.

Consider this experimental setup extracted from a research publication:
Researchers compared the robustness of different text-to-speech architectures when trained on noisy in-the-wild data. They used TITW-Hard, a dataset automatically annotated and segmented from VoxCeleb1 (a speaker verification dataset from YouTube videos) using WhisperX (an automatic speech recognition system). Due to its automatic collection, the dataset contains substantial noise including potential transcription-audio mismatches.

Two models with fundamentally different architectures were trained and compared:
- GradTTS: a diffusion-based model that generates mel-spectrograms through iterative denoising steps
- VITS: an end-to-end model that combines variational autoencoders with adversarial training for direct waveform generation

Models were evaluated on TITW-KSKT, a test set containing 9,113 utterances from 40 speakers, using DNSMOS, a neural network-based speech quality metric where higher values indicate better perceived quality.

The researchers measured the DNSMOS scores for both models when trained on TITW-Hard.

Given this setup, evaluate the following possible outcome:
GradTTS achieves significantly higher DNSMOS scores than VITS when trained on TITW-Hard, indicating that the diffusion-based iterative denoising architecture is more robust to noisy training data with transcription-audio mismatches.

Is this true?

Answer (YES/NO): NO